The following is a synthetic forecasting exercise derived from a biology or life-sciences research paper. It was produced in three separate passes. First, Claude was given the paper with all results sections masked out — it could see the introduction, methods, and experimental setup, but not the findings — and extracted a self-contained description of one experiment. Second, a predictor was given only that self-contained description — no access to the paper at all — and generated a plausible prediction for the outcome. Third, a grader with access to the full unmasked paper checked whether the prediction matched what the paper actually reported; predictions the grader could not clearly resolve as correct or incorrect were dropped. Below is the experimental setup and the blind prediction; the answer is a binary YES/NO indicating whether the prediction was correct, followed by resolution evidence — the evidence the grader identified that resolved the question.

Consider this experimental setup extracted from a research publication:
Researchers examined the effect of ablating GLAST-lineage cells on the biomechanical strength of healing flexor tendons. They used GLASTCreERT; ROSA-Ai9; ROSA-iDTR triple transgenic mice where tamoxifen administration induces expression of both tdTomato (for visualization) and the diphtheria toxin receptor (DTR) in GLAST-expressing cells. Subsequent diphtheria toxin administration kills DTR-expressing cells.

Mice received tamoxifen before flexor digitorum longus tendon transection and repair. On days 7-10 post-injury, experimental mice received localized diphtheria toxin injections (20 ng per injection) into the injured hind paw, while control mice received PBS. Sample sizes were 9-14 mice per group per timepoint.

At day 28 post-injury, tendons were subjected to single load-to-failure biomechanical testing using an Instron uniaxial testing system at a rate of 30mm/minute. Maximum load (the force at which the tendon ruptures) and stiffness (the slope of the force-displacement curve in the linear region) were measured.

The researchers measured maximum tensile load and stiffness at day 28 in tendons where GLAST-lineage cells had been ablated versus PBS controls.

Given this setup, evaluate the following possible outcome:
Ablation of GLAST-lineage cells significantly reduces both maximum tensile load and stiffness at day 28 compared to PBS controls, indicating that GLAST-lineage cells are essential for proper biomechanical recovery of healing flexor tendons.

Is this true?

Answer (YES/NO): NO